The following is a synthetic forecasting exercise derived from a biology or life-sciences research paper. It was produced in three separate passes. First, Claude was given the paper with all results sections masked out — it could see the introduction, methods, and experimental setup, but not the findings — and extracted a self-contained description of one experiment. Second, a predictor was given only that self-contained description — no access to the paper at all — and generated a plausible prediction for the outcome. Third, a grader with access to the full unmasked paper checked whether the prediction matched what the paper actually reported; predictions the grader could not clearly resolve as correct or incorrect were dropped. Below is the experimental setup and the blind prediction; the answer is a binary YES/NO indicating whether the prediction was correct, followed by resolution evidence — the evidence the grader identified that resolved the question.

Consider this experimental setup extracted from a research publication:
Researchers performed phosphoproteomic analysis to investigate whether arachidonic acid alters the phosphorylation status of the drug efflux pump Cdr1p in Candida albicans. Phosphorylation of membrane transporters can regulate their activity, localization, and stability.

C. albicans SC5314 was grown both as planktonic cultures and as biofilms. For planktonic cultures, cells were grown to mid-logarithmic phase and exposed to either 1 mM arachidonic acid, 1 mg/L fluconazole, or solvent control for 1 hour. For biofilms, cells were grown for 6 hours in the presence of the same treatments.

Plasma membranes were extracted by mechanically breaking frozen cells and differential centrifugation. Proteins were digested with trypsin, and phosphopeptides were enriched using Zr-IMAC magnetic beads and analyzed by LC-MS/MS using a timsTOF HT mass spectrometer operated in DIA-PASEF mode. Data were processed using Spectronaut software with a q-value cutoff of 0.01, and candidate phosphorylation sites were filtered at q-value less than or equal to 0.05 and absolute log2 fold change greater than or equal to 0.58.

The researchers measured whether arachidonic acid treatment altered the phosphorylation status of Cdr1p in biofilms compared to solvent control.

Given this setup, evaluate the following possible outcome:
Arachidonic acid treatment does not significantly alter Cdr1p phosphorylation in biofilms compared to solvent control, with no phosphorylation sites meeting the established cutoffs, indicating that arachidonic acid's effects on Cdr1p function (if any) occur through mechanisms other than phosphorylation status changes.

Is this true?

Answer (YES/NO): NO